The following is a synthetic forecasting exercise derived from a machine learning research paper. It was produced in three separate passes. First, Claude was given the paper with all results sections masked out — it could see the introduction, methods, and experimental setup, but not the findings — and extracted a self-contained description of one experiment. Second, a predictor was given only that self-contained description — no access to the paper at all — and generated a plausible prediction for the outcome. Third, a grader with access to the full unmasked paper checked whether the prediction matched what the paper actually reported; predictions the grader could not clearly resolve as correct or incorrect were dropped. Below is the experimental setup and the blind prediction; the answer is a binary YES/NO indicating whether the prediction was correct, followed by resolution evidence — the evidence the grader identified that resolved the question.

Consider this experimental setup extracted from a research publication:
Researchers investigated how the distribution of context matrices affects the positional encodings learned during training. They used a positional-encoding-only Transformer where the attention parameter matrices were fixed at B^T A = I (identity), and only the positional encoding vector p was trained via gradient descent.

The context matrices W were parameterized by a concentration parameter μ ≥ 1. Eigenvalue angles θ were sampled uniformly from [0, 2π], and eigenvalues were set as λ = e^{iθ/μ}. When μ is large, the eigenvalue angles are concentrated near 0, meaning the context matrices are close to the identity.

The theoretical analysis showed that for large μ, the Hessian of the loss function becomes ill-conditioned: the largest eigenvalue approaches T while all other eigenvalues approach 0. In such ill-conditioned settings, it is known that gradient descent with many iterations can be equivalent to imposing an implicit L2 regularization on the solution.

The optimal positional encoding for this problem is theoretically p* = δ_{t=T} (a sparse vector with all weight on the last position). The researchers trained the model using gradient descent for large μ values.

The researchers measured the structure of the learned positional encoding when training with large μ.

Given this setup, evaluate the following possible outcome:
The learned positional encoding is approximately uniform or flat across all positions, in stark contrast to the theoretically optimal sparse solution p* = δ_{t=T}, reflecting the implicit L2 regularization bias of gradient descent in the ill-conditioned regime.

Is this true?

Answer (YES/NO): NO